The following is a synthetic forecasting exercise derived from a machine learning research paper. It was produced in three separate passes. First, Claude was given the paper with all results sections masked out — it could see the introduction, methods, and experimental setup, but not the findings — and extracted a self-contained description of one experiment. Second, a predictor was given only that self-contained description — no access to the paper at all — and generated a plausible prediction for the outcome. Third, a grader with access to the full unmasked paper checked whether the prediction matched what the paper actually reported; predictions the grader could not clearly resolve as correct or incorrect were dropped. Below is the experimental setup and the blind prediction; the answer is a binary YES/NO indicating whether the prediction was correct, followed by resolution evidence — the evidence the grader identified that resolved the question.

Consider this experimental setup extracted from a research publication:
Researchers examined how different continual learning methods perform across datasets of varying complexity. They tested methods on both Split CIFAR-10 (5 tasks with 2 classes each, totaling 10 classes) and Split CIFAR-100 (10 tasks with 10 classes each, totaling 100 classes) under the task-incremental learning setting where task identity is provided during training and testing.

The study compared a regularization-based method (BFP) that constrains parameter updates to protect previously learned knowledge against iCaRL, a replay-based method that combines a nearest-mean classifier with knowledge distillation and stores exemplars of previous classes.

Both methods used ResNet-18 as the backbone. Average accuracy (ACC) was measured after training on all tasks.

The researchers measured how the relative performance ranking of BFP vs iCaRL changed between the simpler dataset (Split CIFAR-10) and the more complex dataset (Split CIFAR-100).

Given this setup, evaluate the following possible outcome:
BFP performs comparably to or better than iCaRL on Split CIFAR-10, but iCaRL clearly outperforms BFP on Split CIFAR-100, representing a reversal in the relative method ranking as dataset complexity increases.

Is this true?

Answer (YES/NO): YES